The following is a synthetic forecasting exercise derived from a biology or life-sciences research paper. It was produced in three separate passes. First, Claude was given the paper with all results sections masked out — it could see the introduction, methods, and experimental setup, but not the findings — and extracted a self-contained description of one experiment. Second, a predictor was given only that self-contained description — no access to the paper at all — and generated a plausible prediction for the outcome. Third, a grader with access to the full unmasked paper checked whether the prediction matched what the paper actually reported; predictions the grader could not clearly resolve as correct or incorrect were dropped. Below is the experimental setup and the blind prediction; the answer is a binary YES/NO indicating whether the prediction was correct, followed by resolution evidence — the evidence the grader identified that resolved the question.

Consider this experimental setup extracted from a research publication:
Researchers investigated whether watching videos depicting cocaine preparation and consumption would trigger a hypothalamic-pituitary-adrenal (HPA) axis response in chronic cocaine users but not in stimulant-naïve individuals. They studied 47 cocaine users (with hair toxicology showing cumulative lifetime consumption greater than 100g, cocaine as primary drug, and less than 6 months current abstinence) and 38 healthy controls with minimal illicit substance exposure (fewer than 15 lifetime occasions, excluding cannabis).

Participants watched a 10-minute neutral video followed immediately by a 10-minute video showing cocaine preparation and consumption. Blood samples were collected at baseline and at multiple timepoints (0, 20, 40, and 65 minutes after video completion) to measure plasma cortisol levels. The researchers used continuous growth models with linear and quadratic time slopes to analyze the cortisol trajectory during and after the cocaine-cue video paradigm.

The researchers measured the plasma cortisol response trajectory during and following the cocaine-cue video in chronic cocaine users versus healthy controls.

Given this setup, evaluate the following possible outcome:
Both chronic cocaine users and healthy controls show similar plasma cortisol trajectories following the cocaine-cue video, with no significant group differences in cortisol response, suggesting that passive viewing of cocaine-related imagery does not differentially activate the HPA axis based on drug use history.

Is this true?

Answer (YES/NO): YES